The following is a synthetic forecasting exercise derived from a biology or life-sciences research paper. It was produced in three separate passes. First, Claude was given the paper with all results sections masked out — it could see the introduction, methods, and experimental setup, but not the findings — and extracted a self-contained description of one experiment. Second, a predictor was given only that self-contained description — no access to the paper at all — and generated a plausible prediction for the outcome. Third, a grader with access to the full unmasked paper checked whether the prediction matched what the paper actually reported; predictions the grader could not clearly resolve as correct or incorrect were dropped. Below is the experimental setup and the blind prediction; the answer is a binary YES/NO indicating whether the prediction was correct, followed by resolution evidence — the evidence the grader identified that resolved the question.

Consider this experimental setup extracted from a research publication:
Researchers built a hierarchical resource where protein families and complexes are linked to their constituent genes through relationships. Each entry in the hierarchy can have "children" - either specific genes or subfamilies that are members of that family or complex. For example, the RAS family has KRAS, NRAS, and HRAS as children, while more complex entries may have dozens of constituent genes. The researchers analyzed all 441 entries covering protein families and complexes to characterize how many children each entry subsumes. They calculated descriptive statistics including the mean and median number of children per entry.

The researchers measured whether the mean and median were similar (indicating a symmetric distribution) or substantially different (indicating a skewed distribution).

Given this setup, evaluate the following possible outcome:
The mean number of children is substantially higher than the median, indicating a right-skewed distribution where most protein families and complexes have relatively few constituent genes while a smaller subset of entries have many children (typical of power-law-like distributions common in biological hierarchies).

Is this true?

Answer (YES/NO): YES